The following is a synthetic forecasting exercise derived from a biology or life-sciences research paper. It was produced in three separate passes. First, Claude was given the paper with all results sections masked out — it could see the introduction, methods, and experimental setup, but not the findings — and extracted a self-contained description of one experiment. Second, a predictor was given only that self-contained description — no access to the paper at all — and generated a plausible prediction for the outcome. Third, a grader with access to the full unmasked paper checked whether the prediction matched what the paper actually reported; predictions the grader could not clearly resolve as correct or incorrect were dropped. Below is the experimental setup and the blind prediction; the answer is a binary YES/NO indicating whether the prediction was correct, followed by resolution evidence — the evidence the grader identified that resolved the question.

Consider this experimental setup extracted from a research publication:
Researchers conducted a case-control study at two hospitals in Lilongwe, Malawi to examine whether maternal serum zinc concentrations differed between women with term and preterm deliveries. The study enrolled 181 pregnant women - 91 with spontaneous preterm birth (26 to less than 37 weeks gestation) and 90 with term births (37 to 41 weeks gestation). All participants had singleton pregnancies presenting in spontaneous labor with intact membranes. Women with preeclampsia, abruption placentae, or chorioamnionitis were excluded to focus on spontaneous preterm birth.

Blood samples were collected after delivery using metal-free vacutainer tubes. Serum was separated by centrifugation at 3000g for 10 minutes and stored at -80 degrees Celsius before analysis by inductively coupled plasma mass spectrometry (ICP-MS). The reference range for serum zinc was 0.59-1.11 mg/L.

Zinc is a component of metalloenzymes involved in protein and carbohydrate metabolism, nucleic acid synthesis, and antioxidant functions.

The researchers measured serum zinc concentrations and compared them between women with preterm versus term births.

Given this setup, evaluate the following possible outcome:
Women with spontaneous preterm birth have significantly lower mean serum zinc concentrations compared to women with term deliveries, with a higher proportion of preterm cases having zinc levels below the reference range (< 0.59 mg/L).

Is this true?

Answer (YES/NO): NO